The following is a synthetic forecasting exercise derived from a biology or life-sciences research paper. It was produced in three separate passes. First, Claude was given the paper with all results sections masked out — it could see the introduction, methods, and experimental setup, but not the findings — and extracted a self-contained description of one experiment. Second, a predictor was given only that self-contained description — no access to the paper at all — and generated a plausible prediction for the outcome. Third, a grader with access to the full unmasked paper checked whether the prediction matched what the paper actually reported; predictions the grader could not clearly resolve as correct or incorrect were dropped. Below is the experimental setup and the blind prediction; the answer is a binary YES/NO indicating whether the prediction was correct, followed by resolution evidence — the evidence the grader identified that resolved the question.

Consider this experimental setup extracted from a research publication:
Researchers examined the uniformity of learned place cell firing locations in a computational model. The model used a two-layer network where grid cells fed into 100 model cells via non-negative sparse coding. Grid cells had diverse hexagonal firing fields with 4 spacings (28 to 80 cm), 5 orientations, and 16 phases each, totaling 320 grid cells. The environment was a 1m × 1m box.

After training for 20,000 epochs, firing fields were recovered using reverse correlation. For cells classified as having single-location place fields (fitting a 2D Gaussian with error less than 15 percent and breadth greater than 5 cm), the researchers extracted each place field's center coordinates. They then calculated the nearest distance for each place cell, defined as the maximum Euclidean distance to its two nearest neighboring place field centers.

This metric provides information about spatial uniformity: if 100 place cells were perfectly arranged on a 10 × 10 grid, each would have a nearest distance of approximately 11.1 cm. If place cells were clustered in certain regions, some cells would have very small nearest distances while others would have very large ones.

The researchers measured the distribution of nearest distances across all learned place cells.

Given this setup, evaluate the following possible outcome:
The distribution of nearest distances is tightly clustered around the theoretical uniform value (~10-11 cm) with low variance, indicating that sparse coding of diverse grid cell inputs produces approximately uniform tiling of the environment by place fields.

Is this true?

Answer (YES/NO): YES